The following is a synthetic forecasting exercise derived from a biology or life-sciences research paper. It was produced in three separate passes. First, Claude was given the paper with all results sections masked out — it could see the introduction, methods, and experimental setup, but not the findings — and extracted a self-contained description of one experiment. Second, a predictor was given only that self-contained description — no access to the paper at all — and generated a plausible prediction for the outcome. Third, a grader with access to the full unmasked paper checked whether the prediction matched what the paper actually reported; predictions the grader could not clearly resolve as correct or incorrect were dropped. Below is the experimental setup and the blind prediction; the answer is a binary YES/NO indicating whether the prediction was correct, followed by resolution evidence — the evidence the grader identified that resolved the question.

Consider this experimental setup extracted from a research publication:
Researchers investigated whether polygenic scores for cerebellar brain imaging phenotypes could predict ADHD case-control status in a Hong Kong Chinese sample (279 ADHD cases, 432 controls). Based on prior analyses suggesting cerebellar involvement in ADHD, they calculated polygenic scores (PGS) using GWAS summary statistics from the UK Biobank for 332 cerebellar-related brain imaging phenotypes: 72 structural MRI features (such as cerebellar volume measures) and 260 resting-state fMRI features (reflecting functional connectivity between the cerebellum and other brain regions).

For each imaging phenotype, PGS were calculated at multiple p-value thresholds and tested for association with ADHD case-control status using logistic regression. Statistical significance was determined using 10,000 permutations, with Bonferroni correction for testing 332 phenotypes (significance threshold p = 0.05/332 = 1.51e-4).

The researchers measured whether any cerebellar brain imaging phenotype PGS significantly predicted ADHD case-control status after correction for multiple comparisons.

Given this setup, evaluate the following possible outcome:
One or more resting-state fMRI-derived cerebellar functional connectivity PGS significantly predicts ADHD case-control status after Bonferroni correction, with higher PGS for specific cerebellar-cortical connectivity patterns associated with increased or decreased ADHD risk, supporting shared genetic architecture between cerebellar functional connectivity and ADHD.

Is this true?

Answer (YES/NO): YES